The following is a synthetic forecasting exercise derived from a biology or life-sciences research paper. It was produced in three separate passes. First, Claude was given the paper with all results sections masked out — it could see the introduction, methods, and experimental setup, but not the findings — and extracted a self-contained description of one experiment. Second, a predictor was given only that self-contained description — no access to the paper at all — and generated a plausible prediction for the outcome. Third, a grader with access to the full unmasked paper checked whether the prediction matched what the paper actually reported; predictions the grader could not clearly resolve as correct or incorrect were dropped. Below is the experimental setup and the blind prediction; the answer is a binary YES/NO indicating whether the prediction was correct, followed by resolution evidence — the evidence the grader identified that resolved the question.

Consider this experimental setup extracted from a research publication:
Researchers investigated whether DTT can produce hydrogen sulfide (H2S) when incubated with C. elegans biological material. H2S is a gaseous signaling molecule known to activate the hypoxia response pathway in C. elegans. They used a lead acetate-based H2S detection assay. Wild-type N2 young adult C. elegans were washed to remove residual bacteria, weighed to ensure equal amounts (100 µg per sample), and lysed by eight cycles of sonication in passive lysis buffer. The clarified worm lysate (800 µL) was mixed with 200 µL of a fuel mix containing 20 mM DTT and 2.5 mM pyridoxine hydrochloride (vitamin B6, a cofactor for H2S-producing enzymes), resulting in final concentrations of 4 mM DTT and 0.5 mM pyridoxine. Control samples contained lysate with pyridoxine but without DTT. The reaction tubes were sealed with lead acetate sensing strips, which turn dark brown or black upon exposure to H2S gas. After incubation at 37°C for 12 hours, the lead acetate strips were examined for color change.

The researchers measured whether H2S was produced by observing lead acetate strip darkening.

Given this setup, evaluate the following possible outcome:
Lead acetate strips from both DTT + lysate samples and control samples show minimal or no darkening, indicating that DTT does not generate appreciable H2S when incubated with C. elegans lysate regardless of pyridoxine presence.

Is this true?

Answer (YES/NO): NO